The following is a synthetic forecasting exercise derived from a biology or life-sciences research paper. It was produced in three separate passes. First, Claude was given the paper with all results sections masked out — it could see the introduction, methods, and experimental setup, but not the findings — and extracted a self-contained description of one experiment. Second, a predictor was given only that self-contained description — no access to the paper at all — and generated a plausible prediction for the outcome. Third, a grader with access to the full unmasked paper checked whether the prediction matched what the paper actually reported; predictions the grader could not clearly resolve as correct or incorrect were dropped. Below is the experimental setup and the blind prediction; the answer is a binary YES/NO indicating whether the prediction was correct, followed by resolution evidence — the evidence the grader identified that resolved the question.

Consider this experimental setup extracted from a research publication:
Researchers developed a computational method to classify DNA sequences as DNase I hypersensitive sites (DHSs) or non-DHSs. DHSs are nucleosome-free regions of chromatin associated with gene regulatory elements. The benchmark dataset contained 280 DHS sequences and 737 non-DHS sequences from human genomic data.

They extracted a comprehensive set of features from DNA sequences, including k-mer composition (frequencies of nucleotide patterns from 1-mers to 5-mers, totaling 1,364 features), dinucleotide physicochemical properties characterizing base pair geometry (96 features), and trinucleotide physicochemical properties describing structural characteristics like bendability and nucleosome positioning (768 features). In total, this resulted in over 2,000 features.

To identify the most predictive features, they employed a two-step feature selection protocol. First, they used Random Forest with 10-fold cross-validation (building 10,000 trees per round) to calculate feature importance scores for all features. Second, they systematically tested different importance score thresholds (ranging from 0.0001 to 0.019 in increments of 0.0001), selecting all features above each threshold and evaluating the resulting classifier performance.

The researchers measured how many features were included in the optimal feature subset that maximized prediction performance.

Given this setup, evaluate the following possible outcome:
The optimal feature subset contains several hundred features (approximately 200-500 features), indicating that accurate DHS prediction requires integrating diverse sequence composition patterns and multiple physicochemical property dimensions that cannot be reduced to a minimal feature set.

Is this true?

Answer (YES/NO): NO